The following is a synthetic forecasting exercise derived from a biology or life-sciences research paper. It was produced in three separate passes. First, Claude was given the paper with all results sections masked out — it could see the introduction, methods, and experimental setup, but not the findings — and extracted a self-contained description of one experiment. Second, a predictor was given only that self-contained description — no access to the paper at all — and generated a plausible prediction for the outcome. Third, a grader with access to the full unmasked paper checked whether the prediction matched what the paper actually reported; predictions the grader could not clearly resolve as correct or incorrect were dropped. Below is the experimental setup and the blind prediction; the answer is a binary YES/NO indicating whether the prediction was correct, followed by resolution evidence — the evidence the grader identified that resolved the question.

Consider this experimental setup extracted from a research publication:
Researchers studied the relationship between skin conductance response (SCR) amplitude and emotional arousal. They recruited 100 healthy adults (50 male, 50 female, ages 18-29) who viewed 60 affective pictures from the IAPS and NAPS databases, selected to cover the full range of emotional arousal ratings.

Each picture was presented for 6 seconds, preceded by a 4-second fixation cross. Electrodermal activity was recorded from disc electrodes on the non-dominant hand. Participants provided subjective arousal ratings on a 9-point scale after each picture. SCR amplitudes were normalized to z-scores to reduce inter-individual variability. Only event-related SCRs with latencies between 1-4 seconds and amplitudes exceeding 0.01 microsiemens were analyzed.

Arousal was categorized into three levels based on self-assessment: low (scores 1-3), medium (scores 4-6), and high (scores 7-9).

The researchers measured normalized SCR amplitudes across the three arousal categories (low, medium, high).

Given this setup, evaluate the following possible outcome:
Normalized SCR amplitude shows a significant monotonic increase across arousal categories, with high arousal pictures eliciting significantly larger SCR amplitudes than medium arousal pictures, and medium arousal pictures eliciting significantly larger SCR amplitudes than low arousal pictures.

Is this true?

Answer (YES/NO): NO